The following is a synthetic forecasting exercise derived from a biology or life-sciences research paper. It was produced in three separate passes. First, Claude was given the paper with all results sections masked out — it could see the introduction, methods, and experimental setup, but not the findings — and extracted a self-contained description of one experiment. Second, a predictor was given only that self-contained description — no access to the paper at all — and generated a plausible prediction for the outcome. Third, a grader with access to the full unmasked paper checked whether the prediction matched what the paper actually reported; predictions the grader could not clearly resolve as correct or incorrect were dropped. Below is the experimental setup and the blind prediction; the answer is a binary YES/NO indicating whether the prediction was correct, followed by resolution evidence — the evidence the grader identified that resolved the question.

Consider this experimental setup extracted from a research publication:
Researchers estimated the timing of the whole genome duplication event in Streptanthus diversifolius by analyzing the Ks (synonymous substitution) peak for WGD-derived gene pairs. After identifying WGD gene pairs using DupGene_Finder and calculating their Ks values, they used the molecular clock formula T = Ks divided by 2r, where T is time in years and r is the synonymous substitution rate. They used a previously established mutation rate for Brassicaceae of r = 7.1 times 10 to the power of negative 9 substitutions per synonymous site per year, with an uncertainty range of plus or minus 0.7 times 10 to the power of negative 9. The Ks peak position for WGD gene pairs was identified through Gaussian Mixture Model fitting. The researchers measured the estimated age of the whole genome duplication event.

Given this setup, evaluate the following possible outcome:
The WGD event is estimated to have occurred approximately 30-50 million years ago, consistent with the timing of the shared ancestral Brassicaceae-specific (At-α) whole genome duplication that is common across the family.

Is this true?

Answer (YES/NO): NO